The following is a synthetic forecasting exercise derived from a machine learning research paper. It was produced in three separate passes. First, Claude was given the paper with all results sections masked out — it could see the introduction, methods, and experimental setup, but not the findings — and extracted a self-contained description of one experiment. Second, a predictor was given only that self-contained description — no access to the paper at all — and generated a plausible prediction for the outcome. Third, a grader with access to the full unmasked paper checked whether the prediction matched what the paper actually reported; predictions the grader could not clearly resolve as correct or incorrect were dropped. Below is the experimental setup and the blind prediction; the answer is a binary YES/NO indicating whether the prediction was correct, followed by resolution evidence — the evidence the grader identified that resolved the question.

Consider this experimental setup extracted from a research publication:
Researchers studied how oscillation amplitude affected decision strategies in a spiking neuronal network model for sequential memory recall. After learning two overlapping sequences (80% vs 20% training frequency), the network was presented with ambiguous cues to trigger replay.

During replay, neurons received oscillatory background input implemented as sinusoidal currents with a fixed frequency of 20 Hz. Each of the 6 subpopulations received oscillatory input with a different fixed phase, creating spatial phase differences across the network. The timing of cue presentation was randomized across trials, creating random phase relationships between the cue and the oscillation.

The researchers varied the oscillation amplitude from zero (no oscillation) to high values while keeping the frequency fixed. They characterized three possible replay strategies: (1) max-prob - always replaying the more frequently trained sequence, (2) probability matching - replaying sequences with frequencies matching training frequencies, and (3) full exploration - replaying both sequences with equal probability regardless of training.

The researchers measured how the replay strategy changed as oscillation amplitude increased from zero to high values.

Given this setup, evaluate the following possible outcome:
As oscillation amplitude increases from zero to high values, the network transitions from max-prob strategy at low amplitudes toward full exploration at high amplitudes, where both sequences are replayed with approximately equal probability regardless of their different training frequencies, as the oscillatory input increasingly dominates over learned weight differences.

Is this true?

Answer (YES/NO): NO